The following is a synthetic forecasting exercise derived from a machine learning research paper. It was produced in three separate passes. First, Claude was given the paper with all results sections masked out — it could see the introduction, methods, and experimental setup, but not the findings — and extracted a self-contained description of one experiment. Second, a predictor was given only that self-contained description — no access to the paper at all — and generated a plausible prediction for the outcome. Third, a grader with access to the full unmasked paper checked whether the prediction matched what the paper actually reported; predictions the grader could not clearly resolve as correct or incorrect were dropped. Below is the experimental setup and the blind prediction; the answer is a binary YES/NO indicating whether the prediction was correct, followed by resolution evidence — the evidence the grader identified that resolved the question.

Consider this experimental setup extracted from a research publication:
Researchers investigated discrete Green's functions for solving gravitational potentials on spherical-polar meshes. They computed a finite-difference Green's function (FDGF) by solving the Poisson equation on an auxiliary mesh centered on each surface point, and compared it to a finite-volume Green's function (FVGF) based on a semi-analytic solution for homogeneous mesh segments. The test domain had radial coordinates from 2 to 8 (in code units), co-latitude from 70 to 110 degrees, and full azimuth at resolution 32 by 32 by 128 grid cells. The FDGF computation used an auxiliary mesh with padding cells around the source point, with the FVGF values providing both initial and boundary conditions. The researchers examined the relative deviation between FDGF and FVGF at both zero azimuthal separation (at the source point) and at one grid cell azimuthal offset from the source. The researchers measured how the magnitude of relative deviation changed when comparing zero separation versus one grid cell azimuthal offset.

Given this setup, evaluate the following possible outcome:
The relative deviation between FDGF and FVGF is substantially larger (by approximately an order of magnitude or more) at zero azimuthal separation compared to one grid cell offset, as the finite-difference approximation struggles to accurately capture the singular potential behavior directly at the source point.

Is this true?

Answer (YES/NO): NO